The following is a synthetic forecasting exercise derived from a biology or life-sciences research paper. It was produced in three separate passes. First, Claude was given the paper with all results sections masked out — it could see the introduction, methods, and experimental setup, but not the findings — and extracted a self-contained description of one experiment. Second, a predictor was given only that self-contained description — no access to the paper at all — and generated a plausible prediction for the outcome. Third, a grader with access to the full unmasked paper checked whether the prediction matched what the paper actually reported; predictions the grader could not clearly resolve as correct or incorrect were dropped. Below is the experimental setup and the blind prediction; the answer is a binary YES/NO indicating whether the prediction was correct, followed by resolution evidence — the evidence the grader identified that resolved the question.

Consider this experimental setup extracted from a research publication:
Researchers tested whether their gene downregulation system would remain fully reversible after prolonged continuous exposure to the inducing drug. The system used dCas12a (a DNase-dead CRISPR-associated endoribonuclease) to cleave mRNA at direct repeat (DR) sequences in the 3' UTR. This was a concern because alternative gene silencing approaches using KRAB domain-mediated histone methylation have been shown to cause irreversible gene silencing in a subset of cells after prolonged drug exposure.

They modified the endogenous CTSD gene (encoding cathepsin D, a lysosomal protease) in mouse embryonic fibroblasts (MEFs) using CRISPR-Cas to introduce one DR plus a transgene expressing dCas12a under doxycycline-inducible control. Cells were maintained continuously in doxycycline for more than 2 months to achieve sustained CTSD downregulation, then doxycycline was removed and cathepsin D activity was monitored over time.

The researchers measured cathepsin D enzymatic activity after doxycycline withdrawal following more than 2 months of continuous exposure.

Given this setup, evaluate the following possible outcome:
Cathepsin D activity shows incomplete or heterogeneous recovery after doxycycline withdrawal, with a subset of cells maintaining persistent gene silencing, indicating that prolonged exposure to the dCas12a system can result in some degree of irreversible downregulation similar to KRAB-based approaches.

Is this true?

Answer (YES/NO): NO